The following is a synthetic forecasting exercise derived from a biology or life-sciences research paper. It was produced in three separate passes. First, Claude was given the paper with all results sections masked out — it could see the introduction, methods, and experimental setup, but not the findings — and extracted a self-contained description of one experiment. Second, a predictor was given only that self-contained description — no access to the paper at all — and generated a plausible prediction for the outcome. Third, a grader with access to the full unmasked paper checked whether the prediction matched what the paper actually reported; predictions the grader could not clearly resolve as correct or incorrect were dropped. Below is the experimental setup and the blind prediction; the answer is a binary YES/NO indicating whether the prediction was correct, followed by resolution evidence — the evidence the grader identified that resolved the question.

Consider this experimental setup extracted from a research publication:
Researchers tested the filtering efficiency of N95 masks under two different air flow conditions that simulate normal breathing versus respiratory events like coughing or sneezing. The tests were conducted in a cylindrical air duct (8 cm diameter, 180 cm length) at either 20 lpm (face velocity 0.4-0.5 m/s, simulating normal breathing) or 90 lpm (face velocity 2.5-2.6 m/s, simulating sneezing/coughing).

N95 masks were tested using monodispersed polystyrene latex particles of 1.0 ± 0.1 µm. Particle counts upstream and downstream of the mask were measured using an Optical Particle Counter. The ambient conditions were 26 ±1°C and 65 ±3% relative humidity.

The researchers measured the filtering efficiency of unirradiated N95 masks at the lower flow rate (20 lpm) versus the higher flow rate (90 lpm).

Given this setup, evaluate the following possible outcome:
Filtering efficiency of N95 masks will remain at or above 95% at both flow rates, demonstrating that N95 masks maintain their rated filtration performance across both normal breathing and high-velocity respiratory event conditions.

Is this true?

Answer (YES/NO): YES